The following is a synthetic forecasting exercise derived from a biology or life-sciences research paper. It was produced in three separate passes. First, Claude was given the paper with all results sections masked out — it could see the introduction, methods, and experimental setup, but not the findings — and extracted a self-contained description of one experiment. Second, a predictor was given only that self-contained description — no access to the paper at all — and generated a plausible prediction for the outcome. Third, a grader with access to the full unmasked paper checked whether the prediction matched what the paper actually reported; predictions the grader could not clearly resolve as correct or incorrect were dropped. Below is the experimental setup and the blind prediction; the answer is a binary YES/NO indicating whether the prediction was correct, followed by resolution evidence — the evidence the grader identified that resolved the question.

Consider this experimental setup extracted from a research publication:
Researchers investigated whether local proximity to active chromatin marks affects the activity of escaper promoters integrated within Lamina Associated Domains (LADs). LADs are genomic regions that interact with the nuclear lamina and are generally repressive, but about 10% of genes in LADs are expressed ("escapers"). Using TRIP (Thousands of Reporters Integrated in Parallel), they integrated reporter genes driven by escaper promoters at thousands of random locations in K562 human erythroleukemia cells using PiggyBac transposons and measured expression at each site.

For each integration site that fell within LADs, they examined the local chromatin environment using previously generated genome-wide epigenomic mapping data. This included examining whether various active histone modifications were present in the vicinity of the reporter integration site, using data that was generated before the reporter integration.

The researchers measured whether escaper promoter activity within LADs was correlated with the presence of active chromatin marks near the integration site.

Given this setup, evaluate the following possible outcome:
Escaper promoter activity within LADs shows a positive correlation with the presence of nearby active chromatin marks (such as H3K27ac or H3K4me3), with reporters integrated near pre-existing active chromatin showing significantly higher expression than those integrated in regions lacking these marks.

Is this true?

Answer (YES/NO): YES